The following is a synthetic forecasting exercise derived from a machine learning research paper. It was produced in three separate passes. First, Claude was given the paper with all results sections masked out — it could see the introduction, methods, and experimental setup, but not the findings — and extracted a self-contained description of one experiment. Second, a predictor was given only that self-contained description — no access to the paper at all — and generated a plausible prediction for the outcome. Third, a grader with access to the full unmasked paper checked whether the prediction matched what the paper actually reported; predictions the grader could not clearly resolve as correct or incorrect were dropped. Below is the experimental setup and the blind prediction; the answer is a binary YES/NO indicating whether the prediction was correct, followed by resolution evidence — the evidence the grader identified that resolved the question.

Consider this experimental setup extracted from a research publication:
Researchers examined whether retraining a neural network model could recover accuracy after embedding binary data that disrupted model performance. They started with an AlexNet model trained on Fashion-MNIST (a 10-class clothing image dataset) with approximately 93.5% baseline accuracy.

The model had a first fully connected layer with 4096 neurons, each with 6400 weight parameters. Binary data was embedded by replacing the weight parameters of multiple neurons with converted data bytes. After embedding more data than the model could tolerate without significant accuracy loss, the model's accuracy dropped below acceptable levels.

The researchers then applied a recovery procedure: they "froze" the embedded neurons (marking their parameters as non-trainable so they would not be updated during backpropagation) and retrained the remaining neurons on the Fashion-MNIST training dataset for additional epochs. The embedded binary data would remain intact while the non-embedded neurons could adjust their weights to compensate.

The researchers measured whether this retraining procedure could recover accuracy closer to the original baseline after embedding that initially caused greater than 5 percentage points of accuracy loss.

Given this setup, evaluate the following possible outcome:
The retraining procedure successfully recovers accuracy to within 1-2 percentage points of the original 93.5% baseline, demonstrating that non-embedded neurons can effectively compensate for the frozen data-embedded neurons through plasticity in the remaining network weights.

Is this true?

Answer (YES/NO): YES